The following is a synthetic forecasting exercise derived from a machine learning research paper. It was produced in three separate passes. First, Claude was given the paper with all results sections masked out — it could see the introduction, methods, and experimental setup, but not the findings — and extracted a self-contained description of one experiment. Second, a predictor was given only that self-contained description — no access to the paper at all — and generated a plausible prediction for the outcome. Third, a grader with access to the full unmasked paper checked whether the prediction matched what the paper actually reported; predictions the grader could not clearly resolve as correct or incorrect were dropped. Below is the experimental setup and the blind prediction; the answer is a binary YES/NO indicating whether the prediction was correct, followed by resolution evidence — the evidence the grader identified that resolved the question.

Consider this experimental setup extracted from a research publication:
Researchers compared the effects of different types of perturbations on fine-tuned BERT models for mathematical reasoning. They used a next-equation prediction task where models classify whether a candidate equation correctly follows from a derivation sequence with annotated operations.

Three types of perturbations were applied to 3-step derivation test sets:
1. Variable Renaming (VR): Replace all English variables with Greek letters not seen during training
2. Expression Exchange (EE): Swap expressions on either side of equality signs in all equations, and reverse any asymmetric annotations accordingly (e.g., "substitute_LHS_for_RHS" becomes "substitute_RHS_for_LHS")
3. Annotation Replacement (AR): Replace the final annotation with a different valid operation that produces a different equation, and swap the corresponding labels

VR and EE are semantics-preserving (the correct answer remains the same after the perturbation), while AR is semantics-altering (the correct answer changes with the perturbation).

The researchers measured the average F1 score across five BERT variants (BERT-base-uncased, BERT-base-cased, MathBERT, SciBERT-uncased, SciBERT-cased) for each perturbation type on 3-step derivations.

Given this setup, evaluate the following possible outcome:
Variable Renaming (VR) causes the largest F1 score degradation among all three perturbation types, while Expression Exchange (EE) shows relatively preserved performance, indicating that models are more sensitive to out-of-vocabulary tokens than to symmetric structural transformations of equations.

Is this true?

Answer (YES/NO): NO